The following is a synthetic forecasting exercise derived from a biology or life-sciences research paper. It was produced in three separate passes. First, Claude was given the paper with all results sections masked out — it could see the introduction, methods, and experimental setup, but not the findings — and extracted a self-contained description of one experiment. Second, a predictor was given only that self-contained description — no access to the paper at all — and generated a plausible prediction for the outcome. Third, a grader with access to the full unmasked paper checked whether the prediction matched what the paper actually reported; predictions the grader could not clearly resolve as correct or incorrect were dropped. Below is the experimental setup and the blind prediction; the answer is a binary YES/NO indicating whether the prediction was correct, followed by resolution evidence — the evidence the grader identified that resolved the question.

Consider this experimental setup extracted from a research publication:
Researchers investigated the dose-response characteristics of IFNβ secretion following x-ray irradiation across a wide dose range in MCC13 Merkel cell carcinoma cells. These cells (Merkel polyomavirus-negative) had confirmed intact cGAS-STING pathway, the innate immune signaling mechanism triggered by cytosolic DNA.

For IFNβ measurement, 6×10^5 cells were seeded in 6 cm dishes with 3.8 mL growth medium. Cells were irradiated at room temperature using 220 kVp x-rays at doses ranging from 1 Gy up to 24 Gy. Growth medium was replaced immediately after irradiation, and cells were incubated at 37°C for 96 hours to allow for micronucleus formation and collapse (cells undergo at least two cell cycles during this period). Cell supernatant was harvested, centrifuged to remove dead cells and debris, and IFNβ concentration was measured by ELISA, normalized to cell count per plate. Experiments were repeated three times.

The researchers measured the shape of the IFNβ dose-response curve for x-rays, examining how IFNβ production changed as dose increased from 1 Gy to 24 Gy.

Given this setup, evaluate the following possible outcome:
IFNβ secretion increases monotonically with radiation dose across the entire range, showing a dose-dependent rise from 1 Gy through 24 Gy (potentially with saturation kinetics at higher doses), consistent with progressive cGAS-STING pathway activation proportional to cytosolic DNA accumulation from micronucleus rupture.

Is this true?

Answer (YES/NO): NO